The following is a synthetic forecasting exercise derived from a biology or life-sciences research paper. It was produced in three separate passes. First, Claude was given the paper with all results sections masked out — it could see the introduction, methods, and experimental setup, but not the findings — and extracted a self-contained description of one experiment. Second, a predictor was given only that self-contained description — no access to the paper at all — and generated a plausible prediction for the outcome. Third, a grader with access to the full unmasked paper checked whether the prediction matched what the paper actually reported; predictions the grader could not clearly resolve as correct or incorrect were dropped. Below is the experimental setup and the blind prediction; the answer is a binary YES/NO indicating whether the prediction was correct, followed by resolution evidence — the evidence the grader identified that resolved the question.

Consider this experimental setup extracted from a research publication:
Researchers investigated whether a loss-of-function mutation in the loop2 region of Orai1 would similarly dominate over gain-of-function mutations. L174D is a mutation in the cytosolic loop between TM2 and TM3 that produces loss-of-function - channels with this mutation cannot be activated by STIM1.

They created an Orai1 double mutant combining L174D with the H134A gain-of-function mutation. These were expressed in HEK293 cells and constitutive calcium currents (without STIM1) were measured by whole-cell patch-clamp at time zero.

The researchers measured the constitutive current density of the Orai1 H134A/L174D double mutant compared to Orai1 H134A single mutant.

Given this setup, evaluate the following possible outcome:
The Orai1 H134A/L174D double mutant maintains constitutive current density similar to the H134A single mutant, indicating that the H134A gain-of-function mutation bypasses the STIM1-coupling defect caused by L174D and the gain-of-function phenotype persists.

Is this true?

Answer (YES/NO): NO